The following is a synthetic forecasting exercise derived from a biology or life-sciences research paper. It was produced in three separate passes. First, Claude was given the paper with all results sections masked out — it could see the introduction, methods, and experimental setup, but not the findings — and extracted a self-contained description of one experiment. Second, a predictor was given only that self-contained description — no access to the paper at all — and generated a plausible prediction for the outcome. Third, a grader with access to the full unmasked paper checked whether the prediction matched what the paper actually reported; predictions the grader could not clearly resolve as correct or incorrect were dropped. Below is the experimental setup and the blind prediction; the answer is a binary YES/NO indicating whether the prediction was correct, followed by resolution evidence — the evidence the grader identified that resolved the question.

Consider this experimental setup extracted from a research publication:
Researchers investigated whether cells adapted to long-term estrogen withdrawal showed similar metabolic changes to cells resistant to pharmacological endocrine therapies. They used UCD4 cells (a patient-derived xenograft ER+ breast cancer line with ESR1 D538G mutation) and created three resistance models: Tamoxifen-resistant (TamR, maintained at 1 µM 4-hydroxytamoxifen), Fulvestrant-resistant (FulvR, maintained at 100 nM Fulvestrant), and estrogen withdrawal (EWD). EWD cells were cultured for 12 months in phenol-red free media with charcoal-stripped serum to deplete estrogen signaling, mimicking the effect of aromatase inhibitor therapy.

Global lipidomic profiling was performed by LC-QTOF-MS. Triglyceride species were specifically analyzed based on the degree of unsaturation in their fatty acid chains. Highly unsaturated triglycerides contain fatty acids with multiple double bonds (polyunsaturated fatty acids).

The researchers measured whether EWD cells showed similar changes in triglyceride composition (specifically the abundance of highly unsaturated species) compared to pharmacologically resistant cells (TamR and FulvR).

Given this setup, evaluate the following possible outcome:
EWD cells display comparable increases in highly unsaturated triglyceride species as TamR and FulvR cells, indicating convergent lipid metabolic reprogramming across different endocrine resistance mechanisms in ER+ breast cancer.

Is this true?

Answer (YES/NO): YES